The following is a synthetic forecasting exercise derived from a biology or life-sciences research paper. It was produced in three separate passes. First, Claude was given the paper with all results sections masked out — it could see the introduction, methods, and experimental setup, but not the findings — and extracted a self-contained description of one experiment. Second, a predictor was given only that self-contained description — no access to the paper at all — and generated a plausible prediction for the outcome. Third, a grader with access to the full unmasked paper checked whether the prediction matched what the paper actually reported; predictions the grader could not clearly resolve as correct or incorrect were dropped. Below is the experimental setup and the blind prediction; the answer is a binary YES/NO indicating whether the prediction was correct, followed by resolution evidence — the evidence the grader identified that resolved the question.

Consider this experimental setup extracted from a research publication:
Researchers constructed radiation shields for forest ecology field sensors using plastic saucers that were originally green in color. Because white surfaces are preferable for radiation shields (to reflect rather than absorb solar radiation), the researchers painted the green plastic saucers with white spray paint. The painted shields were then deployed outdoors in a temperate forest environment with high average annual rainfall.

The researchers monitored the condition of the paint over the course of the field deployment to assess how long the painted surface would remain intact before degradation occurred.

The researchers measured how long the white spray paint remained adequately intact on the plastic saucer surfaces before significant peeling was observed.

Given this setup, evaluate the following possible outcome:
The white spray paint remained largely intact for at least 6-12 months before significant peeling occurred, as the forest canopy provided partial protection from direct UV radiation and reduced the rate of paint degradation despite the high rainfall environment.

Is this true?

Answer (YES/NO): NO